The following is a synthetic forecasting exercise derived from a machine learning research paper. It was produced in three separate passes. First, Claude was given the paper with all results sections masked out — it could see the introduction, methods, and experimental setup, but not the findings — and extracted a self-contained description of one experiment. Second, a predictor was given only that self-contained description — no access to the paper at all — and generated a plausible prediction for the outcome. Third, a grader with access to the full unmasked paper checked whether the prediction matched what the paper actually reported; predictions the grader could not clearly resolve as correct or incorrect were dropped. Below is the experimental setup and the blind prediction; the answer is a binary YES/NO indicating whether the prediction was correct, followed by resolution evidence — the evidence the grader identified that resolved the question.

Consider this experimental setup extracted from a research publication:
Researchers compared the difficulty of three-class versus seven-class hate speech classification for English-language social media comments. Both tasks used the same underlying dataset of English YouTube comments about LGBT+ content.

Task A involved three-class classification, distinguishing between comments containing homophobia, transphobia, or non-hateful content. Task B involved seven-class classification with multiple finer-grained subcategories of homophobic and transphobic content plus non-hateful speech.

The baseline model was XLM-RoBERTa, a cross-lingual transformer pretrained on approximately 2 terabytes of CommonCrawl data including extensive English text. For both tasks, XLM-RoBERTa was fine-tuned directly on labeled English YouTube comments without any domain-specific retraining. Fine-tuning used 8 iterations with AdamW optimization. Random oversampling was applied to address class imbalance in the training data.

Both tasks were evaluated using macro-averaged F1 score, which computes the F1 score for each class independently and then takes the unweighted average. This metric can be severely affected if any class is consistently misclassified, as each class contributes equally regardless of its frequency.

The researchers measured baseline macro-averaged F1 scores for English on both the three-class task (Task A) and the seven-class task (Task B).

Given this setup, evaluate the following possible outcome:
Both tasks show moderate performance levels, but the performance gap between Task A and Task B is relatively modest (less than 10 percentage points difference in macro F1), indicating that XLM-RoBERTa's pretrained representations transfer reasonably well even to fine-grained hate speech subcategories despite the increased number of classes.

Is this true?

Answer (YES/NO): NO